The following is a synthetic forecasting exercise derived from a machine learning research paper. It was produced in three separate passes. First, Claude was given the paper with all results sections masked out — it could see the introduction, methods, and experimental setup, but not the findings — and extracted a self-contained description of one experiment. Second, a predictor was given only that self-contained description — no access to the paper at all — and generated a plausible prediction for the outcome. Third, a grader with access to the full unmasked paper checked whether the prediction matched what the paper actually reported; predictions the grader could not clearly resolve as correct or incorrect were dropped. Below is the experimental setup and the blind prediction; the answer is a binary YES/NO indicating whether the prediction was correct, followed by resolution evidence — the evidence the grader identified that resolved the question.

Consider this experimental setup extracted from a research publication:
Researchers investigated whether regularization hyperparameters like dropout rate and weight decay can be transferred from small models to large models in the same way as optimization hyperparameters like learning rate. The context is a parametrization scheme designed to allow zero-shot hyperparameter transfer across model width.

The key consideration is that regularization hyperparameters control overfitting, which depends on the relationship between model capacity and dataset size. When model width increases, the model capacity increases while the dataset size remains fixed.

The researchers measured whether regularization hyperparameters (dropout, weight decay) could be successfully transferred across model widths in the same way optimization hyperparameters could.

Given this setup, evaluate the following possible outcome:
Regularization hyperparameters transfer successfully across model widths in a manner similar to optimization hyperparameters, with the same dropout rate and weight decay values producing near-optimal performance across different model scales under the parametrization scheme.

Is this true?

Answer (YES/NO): NO